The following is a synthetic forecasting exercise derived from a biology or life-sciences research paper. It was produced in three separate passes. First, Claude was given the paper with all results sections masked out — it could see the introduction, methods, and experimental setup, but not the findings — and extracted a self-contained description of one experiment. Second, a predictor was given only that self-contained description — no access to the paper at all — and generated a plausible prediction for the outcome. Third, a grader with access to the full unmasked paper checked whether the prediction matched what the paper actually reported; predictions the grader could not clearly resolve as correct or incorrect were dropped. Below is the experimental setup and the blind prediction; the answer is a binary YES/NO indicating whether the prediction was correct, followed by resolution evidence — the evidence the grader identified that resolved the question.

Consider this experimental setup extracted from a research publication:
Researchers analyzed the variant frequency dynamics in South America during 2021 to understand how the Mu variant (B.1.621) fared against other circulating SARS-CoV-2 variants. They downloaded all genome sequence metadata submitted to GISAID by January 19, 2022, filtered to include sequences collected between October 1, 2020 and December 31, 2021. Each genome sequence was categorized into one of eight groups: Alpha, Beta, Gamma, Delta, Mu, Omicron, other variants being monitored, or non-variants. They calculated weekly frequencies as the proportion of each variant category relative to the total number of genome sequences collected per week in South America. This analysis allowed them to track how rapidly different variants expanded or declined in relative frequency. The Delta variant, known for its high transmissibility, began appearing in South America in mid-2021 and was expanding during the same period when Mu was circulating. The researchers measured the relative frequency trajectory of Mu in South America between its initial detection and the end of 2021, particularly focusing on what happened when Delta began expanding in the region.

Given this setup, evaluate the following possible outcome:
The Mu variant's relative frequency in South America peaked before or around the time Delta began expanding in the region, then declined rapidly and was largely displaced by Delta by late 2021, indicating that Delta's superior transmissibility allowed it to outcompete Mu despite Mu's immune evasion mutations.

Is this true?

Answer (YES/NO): YES